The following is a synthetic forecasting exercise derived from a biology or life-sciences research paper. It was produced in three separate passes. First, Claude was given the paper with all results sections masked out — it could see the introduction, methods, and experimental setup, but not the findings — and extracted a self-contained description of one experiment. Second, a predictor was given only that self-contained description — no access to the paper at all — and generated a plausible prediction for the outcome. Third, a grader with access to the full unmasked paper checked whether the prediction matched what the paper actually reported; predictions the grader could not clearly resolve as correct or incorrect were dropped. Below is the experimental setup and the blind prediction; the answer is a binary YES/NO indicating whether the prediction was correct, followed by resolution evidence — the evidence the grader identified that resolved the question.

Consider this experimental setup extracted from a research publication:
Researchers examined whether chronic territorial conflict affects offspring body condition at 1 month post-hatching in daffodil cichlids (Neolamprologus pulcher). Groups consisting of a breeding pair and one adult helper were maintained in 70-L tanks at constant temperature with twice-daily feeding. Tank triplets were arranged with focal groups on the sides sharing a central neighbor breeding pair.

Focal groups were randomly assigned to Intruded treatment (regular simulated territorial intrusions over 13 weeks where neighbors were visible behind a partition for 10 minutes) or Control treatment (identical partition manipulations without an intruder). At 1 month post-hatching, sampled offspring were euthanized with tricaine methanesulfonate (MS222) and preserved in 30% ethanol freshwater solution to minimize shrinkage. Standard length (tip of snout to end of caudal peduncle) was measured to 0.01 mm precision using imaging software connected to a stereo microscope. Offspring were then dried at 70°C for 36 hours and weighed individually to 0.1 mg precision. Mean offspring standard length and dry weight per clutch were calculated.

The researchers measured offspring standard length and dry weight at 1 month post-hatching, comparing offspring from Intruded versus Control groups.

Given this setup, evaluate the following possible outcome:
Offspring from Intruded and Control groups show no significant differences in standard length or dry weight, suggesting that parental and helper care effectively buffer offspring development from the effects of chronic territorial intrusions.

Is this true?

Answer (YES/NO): NO